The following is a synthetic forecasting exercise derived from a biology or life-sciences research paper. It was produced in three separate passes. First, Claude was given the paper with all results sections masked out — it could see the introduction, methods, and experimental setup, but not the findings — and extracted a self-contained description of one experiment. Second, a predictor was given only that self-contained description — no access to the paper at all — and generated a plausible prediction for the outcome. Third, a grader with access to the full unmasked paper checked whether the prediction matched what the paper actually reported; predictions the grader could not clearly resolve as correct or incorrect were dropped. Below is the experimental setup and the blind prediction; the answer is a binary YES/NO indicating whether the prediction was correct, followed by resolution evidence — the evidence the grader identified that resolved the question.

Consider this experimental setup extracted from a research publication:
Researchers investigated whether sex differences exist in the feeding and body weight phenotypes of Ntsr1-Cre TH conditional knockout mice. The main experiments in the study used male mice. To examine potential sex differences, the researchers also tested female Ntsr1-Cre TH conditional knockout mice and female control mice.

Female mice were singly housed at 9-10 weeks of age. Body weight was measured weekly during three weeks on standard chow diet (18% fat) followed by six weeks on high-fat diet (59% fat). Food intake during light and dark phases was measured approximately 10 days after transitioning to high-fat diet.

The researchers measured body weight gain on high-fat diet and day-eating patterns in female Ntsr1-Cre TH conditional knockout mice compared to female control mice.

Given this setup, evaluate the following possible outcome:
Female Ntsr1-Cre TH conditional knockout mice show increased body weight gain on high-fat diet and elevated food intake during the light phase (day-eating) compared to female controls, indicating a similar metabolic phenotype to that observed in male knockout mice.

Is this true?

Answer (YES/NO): NO